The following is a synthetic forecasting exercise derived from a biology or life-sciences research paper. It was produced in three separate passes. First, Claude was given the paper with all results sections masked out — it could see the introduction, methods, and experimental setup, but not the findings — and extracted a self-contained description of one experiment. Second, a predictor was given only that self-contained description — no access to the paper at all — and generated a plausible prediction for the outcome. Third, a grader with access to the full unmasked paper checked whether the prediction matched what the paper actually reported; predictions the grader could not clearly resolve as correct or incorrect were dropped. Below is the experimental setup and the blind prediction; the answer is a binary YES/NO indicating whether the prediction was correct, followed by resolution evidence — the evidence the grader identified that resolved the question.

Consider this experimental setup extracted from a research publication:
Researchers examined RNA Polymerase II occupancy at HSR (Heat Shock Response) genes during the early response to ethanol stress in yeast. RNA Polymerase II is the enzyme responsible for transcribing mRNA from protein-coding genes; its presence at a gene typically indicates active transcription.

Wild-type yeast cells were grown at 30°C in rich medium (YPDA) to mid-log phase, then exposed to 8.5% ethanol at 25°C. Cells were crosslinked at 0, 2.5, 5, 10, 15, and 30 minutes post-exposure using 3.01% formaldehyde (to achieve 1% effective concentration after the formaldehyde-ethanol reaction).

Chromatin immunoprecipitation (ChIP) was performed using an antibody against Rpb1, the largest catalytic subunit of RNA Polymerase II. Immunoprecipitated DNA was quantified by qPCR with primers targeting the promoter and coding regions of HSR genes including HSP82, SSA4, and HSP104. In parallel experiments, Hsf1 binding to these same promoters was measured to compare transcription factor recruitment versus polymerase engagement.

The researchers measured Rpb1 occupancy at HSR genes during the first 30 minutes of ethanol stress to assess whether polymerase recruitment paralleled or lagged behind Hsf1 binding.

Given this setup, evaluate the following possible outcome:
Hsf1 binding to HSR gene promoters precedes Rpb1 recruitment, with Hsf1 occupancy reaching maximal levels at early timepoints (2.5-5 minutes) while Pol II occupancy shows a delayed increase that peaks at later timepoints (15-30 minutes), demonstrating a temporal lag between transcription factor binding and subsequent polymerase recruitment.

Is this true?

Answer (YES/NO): NO